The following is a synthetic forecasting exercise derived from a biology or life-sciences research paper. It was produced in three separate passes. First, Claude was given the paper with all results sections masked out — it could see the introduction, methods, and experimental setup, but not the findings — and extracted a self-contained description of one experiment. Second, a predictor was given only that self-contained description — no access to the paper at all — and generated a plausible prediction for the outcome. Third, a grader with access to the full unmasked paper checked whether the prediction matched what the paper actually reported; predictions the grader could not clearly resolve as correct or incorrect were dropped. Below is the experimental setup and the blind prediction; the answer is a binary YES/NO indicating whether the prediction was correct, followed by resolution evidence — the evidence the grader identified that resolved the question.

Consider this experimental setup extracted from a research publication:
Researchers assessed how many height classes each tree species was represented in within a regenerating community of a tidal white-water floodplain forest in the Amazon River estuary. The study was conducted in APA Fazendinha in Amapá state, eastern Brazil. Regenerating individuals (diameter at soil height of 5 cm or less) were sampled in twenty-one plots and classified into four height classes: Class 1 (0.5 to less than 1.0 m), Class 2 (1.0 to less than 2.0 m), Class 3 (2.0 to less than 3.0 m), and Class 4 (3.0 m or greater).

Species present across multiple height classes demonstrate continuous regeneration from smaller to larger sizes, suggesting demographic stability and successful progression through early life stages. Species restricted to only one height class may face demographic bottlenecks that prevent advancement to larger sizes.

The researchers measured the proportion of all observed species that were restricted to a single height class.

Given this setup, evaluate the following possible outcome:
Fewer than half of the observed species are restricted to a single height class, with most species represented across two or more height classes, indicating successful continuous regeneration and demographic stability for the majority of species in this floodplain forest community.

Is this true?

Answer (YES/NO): NO